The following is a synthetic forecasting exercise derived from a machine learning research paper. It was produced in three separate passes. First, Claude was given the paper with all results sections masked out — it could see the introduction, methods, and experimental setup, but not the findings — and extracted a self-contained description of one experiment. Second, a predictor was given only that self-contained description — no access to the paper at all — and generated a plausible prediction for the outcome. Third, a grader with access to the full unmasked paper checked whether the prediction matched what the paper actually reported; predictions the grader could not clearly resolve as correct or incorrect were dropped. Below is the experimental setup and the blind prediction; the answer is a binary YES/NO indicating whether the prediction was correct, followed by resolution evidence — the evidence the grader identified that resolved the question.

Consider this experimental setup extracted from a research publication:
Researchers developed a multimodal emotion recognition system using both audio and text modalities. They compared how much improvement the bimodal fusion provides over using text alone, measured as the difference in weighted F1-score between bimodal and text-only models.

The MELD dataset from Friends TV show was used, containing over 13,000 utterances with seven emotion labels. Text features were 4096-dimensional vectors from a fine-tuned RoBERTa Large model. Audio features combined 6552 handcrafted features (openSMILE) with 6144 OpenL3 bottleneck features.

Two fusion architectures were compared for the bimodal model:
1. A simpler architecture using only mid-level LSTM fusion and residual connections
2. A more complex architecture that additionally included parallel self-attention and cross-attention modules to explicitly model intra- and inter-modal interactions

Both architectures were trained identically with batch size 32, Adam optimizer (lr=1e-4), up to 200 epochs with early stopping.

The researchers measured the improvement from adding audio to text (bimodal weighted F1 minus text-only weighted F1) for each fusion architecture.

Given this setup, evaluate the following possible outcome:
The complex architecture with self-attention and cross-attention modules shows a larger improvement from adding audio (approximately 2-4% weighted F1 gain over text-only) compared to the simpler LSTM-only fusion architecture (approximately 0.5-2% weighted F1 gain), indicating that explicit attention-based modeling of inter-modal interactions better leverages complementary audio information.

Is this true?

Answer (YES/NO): YES